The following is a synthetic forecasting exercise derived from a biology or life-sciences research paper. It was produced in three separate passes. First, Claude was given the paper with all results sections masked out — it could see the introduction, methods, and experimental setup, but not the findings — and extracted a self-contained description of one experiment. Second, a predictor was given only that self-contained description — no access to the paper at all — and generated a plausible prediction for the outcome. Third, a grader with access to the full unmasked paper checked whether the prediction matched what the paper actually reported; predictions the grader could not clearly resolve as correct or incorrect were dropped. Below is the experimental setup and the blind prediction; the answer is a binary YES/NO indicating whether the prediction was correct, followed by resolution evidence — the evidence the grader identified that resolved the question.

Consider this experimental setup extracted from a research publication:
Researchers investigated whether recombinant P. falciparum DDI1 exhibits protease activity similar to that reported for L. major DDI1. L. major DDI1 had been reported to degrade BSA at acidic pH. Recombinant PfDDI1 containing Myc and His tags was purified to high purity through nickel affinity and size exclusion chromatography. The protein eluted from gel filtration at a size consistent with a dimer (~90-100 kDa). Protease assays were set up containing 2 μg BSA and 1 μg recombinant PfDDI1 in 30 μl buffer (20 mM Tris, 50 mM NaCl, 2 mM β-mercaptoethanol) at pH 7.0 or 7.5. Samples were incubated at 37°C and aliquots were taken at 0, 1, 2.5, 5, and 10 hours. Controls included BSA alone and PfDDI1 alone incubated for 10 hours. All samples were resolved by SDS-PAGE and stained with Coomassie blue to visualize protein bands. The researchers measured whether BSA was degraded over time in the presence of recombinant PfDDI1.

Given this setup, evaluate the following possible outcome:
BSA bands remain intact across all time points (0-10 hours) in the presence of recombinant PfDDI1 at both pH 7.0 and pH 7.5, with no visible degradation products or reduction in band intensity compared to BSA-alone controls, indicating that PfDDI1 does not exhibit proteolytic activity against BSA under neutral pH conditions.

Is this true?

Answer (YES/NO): YES